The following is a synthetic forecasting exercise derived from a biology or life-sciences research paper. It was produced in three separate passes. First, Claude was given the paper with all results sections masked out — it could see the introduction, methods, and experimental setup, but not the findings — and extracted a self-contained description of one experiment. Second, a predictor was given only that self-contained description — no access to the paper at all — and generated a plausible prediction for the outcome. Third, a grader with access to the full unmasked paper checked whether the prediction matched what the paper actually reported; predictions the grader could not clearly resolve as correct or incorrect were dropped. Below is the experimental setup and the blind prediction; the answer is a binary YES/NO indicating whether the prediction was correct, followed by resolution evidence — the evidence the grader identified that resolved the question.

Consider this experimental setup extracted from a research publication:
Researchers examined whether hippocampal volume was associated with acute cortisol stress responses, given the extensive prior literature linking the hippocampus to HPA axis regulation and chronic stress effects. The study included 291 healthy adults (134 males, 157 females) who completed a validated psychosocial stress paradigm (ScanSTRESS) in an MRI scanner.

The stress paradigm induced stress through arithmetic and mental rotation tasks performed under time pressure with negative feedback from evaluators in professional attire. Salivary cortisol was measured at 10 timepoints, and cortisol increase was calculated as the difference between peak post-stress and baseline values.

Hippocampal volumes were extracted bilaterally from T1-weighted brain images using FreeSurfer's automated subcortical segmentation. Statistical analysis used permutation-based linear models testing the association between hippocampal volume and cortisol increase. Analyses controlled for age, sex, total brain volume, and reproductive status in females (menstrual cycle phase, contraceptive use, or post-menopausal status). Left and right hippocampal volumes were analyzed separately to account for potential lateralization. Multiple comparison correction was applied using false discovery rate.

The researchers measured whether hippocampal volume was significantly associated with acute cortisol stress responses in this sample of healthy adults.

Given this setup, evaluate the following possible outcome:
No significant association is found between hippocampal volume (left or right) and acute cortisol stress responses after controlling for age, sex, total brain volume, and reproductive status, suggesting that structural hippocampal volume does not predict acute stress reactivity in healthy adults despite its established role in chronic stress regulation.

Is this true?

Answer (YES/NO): YES